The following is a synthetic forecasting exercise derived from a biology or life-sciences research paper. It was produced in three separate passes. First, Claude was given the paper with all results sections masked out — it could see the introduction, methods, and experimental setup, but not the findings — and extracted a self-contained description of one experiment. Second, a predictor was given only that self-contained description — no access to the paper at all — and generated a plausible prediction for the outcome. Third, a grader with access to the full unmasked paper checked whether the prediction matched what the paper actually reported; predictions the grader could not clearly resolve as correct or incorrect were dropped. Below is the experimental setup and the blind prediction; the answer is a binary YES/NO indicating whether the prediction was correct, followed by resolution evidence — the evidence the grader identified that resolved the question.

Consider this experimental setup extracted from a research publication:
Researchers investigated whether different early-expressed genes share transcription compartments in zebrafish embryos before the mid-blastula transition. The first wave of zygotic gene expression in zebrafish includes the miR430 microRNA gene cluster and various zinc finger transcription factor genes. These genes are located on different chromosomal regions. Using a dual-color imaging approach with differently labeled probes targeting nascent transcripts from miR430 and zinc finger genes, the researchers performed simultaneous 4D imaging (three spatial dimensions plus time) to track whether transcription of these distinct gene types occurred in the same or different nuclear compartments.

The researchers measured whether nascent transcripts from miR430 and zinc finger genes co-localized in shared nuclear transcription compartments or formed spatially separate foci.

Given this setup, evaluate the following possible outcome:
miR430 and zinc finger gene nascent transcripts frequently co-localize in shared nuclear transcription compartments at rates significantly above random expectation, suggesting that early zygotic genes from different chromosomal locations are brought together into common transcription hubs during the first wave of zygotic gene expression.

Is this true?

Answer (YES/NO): YES